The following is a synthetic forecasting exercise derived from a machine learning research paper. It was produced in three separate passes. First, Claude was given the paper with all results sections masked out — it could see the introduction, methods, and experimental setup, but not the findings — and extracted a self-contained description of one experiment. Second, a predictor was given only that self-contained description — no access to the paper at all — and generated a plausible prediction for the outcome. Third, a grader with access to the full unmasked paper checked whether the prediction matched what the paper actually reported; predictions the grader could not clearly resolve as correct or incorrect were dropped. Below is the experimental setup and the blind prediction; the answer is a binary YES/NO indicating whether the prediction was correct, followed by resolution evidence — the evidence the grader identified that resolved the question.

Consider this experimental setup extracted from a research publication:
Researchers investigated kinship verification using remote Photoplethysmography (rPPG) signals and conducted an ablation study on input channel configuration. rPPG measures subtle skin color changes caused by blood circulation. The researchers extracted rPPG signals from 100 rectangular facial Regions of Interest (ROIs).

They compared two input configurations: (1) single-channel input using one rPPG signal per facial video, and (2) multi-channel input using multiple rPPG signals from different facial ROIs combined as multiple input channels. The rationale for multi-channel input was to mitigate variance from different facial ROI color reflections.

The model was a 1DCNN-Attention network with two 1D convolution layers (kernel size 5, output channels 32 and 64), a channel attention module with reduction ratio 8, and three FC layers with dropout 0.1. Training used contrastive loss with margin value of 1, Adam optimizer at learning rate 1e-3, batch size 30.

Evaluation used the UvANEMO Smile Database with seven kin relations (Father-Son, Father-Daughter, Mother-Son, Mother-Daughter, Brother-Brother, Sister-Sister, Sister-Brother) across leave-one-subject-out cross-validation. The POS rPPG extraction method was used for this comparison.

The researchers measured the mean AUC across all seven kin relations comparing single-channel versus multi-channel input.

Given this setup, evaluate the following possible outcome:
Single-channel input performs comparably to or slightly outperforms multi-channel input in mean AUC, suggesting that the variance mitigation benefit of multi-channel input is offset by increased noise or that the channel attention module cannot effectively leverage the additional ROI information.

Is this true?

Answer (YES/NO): NO